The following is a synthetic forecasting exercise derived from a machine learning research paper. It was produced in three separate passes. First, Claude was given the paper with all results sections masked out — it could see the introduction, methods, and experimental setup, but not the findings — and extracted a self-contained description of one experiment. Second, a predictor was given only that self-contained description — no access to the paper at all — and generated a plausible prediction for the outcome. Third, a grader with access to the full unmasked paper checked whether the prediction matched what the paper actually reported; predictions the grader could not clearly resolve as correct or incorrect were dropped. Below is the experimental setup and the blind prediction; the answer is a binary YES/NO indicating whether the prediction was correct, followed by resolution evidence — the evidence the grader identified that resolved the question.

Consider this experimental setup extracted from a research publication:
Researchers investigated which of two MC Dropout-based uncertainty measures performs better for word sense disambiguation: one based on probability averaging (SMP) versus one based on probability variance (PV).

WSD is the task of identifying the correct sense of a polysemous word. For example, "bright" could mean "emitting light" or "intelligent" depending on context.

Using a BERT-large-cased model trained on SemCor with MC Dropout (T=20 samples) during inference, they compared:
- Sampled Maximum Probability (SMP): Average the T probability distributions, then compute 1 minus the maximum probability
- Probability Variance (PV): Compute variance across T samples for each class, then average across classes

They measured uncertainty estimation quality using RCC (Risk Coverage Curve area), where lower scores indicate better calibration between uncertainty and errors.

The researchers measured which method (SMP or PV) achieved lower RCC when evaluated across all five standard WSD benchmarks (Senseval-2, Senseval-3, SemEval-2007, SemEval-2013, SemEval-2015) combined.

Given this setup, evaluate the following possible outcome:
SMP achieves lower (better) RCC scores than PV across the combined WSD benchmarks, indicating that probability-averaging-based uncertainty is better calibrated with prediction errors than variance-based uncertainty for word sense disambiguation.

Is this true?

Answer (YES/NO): YES